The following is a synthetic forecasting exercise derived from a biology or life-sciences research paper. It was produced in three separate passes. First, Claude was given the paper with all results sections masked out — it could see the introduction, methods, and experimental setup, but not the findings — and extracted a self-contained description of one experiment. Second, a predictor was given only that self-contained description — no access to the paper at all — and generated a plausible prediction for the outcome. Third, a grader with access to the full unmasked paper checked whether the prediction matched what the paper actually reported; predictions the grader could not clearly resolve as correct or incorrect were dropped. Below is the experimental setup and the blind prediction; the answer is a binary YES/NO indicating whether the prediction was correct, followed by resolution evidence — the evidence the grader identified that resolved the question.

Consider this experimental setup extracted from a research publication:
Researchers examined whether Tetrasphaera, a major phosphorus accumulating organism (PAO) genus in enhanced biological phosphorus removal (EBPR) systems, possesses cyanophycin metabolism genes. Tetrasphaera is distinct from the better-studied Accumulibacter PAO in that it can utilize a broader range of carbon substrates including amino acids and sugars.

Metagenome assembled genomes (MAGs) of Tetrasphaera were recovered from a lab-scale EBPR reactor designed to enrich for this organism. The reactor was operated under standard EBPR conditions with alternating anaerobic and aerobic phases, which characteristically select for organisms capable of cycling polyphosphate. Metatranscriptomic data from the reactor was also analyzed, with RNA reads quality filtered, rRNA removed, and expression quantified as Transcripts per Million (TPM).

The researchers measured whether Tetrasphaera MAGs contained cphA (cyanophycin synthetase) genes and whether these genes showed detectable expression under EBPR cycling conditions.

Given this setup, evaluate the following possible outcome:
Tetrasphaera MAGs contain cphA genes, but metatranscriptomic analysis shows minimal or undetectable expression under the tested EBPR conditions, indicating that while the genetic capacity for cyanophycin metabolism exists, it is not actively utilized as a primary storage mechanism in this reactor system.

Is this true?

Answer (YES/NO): NO